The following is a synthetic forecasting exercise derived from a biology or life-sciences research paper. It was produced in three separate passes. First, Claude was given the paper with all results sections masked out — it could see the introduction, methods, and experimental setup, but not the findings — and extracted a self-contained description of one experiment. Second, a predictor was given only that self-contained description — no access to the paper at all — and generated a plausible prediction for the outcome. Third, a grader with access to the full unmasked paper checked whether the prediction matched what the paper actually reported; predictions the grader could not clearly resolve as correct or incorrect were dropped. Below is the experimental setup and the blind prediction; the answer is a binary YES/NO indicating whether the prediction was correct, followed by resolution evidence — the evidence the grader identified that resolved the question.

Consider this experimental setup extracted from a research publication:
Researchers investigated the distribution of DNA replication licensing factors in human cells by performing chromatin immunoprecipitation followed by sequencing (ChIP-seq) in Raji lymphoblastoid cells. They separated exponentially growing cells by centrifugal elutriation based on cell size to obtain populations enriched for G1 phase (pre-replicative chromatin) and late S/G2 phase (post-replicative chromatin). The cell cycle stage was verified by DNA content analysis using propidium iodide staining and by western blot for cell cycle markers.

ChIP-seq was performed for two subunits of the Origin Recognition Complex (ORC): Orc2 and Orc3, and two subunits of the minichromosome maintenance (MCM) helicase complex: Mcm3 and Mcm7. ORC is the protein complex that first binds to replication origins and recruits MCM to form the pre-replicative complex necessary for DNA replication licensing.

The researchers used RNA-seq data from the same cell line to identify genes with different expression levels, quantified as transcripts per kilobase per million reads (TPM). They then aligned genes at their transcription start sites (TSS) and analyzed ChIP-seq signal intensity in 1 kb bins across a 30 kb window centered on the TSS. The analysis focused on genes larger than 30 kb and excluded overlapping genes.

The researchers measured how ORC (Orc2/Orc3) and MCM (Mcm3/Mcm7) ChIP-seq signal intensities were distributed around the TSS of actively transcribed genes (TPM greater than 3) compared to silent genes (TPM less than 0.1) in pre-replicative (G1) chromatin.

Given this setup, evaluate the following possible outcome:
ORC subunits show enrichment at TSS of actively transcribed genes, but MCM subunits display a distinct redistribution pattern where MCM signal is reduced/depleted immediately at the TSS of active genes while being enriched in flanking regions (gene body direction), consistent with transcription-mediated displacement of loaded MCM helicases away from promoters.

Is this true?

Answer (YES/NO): NO